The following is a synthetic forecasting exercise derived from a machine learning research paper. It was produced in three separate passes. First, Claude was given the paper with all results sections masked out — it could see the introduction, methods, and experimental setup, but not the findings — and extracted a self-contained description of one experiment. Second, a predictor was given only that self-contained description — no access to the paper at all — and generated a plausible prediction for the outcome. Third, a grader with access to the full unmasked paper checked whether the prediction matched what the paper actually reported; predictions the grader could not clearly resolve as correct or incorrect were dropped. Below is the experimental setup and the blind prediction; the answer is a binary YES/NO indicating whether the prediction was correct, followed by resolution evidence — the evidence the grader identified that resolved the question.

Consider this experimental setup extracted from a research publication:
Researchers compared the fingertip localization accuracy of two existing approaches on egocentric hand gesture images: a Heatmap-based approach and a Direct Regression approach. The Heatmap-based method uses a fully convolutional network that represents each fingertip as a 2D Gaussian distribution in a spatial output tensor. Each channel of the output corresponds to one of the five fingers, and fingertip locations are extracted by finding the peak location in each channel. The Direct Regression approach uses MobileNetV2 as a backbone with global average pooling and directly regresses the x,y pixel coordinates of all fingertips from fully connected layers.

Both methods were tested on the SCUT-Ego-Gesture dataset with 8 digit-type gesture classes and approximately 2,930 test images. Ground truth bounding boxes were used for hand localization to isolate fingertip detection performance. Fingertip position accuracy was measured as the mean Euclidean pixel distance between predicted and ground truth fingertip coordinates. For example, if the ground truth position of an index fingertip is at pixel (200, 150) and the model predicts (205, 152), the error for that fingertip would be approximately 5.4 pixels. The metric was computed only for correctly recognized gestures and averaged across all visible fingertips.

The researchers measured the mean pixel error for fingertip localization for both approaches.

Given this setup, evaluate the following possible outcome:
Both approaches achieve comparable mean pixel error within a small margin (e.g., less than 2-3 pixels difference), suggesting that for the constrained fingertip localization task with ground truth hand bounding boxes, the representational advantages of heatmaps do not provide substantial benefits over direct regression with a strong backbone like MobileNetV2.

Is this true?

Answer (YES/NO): NO